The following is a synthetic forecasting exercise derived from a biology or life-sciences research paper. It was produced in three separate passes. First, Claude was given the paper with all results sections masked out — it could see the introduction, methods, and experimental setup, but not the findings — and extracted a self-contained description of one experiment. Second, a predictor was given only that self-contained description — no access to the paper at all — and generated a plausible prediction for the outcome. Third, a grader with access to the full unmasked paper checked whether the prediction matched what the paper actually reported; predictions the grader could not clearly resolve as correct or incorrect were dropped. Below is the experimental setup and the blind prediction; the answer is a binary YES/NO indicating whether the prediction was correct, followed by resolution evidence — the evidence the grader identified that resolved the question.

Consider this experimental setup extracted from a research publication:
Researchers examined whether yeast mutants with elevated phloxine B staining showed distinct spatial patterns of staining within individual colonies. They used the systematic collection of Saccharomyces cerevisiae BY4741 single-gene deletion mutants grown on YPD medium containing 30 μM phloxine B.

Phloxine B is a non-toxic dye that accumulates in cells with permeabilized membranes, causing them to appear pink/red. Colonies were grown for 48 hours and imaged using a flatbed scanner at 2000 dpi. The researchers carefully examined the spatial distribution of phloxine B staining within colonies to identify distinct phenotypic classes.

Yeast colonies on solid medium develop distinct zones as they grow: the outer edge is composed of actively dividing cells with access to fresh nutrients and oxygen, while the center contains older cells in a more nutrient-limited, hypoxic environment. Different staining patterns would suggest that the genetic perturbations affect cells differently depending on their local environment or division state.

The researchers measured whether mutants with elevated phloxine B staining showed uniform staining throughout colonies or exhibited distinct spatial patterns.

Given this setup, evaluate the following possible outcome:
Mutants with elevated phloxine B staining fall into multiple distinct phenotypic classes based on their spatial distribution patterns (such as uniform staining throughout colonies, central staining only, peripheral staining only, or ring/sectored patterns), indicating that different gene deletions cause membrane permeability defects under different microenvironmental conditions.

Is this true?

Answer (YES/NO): YES